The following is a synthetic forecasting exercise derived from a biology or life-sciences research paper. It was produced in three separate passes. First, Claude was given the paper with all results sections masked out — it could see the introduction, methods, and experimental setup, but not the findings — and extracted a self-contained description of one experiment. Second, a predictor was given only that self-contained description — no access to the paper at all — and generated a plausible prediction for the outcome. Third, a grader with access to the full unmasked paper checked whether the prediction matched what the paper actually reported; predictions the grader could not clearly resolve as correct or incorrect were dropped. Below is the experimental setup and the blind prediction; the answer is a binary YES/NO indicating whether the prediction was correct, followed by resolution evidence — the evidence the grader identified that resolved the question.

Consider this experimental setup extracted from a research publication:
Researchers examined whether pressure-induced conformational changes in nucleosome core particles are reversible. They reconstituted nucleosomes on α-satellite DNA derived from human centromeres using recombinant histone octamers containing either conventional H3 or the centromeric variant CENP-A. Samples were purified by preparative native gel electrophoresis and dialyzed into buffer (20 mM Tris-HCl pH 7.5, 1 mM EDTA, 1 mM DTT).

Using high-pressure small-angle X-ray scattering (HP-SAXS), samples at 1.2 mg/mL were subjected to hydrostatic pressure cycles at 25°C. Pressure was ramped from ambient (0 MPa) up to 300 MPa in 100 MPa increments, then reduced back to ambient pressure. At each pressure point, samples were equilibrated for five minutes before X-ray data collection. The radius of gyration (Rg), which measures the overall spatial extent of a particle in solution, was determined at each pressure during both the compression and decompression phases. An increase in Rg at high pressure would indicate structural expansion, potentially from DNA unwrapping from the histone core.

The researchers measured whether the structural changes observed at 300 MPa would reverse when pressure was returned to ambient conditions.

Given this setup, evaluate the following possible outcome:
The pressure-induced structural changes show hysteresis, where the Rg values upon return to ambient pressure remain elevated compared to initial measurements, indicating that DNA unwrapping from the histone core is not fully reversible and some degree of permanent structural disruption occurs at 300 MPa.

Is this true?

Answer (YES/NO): YES